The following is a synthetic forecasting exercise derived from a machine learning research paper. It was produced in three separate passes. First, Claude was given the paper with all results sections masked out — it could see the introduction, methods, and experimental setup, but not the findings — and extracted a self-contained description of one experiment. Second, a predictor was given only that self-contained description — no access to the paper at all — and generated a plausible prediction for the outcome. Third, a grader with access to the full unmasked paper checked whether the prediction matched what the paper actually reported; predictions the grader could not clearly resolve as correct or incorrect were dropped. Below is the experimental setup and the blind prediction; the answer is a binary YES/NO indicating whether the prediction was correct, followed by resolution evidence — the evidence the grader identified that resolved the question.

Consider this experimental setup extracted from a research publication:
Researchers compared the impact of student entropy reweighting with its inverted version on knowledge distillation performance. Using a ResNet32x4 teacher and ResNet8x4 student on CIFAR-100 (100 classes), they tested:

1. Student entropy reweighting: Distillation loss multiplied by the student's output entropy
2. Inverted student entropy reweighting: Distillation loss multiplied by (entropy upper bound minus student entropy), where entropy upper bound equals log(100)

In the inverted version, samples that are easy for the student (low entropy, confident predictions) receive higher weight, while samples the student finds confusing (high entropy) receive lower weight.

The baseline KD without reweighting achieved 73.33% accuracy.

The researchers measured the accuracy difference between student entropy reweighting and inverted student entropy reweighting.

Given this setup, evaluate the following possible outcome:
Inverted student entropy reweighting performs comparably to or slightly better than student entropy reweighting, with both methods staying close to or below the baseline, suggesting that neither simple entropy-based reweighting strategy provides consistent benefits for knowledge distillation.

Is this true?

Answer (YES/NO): NO